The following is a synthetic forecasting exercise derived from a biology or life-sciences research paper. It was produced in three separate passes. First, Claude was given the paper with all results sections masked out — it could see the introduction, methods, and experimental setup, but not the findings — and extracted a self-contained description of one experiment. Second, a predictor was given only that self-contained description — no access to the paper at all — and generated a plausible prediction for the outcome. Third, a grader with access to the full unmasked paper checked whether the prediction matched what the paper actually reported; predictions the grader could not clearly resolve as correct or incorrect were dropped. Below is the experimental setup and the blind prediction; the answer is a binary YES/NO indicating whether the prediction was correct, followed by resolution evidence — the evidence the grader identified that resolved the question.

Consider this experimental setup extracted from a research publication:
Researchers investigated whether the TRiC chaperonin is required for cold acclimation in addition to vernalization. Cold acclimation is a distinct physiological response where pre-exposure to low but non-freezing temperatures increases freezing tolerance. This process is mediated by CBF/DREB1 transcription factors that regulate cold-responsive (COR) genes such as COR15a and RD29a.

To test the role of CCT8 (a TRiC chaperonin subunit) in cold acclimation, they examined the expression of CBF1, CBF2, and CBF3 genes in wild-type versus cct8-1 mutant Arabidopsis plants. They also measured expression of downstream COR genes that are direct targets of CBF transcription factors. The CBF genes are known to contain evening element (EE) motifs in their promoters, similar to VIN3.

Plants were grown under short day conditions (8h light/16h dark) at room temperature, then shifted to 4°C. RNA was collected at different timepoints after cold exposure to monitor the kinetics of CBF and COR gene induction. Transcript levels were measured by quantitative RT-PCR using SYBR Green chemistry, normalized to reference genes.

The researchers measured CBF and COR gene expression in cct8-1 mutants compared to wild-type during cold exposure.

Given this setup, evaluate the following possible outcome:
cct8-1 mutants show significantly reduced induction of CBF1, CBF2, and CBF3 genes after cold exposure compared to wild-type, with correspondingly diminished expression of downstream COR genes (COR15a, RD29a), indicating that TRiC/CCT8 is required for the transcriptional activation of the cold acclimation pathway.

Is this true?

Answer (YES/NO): NO